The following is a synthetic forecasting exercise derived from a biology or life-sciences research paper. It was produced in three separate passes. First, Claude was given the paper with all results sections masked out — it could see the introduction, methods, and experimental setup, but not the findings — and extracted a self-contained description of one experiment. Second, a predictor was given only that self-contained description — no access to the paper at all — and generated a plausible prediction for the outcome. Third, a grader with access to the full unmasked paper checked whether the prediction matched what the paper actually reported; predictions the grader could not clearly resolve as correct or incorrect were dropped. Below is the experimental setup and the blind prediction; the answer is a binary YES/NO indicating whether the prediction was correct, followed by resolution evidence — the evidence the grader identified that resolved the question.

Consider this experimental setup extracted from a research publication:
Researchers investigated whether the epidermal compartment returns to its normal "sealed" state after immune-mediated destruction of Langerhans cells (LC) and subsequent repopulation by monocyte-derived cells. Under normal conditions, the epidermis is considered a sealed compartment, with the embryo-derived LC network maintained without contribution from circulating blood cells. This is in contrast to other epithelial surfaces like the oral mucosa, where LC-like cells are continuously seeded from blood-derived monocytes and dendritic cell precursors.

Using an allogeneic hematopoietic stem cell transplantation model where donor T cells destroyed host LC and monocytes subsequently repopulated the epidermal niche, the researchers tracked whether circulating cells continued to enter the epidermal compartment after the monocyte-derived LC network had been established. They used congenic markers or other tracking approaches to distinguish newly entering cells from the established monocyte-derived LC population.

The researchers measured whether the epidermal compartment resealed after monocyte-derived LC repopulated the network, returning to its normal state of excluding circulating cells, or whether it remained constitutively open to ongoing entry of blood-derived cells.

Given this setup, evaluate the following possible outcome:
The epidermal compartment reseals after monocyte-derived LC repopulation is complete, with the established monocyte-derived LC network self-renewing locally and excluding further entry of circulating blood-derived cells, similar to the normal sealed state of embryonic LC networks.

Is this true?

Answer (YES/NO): NO